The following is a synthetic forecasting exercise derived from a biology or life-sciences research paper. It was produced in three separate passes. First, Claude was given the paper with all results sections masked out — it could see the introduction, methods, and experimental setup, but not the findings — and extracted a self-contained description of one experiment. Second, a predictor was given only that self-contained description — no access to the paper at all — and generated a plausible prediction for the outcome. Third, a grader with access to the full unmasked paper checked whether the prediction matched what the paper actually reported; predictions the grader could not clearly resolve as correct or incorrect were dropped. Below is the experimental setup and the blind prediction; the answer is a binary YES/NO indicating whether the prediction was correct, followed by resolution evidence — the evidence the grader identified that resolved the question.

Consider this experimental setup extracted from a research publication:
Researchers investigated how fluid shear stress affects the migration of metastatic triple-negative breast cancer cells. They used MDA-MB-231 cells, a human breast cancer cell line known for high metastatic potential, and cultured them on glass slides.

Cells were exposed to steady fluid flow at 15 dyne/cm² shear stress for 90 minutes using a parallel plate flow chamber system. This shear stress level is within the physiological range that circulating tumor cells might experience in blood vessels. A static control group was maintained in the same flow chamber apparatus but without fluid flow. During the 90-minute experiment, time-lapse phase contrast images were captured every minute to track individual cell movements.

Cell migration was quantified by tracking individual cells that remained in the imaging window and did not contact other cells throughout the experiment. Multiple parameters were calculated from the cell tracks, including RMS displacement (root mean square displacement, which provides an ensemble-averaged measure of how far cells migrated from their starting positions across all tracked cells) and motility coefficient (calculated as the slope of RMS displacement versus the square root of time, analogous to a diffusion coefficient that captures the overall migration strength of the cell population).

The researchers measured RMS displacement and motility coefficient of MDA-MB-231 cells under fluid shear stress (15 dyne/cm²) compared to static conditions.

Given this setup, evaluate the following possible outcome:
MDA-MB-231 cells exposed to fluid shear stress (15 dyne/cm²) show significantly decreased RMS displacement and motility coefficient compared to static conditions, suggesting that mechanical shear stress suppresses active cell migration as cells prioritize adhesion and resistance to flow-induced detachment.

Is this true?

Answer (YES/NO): NO